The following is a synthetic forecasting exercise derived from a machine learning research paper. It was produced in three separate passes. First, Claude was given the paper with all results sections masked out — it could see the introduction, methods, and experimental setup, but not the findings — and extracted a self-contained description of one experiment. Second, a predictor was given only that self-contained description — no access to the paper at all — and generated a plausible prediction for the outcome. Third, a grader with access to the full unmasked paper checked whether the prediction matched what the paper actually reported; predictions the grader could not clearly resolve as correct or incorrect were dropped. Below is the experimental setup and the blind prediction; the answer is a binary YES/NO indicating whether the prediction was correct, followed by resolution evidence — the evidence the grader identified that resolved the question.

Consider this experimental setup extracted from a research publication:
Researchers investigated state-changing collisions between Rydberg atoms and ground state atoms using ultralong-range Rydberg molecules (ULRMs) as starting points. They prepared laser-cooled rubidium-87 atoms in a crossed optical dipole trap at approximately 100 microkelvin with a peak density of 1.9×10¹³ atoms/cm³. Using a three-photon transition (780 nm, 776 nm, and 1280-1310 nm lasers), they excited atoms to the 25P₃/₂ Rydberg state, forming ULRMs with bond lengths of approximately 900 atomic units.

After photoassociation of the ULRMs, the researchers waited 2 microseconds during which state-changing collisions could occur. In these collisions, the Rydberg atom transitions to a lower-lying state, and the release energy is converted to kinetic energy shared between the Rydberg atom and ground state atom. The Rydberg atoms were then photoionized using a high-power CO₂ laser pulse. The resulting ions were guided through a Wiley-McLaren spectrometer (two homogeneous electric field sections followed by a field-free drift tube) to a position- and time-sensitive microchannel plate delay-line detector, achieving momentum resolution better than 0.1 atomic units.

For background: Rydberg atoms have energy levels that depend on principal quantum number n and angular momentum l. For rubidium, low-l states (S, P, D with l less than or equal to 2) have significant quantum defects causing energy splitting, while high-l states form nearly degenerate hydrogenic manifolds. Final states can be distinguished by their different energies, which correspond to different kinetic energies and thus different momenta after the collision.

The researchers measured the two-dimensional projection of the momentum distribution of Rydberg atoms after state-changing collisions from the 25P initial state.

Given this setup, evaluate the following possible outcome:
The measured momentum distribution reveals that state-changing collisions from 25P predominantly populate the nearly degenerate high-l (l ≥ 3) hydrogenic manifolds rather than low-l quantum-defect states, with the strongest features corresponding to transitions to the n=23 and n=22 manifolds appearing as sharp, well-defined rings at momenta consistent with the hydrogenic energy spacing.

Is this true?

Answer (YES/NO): NO